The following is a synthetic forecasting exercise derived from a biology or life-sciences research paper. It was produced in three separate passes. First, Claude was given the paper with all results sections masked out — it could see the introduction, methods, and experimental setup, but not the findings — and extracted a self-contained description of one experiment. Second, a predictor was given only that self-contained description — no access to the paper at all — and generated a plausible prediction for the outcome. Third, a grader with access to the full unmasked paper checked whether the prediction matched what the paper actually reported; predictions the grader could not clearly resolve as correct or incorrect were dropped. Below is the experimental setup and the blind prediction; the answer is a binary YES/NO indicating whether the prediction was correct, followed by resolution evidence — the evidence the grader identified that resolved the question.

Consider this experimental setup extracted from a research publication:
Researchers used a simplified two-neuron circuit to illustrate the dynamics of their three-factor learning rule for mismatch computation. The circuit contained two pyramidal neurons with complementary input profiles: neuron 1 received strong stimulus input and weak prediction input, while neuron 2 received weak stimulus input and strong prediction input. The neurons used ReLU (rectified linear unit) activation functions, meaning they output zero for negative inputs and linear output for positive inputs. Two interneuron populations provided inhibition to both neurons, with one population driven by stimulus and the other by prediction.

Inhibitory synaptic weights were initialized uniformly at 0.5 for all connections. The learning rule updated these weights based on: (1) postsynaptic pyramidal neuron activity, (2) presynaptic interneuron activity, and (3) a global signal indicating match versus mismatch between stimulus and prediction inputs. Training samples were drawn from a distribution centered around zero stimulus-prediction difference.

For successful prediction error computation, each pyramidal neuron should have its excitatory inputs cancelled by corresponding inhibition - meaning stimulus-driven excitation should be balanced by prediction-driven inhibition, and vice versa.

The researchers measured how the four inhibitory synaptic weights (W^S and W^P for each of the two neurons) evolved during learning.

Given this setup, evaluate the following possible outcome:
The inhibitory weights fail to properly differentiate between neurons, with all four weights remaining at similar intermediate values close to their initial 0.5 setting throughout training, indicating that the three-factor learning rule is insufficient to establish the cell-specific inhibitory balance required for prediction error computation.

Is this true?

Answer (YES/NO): NO